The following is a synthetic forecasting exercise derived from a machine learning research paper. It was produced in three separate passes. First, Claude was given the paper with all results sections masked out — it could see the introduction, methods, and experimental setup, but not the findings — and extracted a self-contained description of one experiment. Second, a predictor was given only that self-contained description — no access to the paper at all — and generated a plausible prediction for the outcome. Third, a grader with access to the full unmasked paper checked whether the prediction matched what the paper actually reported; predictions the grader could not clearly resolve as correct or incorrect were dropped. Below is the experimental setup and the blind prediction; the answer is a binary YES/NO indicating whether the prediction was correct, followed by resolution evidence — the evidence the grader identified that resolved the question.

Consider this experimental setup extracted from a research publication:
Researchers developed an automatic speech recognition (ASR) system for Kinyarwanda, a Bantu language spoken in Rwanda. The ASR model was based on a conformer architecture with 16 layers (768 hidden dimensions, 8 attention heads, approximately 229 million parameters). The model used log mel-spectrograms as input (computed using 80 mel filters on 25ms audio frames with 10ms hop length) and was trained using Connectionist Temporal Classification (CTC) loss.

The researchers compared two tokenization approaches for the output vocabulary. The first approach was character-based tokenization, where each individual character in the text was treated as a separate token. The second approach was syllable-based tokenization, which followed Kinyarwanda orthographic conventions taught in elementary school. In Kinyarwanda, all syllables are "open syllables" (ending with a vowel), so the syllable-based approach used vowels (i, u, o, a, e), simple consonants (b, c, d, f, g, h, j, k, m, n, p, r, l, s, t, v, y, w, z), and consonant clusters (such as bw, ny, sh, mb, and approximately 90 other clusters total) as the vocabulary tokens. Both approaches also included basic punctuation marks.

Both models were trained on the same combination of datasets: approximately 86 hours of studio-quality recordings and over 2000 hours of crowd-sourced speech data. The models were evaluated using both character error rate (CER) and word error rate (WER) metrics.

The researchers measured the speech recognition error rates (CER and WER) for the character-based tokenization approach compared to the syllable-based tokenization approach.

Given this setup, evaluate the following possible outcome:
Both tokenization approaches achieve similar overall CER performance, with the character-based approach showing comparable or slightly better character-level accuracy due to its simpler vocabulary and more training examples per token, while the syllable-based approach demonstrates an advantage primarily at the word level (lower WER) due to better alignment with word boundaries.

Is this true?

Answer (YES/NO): NO